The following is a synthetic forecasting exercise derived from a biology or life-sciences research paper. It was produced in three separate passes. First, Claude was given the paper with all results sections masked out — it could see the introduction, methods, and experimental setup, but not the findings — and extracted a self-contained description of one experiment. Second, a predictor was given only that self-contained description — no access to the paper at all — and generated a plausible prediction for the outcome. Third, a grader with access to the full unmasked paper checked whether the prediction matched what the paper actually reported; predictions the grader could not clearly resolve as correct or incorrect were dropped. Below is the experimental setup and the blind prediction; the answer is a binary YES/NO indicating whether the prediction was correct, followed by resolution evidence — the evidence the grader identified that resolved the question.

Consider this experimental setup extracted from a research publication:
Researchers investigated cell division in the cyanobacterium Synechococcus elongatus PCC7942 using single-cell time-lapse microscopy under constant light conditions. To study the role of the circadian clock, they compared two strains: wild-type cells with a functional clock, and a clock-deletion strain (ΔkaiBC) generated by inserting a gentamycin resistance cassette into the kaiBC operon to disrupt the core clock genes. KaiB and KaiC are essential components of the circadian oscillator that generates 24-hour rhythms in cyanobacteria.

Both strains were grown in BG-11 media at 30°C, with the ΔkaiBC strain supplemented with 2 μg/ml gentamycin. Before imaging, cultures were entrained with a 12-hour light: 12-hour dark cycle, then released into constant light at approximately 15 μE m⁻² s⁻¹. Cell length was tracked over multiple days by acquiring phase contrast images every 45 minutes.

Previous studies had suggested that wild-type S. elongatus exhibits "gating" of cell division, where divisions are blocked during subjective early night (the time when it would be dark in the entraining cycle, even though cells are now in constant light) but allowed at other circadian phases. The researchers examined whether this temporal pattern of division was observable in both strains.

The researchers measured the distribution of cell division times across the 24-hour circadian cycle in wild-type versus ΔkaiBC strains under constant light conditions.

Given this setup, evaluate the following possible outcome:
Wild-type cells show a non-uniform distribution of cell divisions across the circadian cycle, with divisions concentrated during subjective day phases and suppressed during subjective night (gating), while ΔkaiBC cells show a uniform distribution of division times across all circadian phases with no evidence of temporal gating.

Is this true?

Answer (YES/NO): YES